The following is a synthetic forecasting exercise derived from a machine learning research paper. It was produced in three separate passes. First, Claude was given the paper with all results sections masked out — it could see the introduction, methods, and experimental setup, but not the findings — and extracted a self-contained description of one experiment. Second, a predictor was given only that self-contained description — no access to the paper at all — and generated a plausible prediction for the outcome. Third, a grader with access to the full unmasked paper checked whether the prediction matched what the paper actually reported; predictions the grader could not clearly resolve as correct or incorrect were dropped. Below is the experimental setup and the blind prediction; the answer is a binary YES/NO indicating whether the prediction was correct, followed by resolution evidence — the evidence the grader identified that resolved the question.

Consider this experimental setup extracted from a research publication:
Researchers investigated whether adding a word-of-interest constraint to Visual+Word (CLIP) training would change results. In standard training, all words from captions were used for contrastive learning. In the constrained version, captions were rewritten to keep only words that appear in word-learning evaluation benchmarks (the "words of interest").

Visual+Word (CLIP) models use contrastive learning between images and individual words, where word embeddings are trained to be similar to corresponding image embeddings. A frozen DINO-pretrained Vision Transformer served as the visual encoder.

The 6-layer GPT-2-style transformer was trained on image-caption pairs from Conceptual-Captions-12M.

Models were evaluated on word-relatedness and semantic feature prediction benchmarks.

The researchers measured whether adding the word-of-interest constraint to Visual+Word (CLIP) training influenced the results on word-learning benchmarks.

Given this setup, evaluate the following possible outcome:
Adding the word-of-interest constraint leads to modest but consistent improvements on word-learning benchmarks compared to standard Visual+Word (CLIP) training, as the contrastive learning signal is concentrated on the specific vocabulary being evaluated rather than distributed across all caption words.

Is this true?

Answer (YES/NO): NO